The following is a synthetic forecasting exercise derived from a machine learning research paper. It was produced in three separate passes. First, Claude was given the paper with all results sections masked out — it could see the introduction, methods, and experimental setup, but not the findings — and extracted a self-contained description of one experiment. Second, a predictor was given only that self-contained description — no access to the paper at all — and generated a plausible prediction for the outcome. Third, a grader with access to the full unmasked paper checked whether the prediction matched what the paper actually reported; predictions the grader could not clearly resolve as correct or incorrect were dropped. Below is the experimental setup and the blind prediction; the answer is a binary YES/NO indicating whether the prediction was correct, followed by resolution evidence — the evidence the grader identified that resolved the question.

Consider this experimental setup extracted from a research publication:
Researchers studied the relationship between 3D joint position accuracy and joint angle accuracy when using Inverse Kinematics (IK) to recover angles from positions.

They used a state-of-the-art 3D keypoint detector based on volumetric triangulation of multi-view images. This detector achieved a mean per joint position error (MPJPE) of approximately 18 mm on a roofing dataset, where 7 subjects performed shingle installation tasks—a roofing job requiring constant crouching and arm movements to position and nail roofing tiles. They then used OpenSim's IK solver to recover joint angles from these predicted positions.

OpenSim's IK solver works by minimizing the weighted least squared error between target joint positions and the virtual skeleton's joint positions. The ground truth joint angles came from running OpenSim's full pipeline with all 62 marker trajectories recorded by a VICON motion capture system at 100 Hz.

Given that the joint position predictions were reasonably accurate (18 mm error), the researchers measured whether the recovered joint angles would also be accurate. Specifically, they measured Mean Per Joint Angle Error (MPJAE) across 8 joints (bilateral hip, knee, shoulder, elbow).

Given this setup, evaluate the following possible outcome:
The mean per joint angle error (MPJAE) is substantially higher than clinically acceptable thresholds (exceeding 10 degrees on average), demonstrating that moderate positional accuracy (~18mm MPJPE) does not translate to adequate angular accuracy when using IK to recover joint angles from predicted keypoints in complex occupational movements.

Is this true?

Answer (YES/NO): YES